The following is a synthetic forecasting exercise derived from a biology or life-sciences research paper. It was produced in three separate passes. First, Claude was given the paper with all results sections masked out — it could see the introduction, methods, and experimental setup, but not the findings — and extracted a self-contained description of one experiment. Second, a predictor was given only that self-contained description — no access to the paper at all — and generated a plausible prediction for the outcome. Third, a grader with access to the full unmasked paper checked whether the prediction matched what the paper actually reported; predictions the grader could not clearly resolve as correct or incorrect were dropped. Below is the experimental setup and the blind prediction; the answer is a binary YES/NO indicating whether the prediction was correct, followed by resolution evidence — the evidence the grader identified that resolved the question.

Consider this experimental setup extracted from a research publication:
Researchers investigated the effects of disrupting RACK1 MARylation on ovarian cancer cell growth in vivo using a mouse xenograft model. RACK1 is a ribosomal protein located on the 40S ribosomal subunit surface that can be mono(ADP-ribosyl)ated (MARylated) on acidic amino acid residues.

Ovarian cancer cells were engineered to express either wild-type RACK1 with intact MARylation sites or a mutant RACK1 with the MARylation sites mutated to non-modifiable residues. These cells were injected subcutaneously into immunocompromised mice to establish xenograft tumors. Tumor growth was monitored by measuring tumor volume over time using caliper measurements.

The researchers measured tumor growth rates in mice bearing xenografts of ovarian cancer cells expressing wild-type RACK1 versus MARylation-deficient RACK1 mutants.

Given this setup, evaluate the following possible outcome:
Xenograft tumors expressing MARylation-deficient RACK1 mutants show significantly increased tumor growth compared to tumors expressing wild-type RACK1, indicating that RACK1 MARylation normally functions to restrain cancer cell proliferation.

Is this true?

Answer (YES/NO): NO